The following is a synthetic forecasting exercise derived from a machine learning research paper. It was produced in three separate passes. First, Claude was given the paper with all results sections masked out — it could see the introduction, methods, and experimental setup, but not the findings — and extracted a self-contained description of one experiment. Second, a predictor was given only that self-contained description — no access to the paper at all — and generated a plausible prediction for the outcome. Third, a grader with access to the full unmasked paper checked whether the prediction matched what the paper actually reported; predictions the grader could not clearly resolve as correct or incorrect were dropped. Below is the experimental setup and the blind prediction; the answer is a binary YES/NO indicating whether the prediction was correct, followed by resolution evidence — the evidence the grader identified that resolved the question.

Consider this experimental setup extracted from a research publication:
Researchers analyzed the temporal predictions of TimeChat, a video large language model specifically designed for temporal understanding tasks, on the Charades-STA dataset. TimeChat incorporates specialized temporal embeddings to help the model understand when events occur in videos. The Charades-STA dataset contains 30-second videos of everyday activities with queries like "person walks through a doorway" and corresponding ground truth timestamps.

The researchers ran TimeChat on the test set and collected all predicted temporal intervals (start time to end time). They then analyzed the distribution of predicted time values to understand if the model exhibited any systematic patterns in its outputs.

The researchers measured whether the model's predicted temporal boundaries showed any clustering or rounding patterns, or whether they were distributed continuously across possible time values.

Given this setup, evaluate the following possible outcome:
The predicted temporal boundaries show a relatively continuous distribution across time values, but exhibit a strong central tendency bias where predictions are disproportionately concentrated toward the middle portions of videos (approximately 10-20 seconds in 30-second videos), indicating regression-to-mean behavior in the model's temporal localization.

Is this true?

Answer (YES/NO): NO